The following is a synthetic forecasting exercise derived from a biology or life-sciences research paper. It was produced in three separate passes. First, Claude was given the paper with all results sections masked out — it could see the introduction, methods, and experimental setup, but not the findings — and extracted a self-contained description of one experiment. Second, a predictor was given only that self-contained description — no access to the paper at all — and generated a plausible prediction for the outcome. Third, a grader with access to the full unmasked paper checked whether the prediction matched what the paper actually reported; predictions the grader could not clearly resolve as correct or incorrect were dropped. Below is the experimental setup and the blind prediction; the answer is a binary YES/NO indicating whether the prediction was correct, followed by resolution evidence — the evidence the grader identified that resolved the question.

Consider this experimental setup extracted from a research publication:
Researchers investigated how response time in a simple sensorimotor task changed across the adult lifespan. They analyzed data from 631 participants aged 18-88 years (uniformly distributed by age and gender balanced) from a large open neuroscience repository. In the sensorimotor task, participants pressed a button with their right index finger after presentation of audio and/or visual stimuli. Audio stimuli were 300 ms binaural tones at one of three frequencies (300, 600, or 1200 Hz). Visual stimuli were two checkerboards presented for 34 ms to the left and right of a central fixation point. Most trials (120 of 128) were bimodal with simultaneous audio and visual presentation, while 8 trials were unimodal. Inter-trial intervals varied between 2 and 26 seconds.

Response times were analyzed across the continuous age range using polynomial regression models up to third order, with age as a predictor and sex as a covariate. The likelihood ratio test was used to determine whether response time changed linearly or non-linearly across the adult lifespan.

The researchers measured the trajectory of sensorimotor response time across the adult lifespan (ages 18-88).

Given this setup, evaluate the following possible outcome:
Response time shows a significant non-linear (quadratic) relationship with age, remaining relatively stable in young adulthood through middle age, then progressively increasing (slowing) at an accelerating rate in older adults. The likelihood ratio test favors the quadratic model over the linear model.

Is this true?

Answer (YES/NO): NO